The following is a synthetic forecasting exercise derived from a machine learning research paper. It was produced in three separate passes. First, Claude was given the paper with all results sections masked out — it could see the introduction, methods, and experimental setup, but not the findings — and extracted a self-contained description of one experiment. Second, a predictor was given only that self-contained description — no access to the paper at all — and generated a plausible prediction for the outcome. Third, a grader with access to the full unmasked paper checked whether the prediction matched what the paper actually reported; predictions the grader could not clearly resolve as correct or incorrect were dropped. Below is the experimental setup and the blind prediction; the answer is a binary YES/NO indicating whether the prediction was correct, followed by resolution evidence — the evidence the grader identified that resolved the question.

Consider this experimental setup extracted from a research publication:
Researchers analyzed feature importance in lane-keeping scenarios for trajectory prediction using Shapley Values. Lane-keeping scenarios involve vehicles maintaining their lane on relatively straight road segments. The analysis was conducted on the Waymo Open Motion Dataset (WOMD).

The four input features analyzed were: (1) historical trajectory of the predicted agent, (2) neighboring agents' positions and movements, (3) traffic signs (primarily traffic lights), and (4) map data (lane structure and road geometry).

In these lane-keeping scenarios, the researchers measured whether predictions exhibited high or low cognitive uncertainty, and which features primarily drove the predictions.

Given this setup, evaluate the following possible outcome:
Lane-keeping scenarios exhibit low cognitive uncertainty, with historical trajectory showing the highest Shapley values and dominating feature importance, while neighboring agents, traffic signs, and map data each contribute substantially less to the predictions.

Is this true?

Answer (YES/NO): NO